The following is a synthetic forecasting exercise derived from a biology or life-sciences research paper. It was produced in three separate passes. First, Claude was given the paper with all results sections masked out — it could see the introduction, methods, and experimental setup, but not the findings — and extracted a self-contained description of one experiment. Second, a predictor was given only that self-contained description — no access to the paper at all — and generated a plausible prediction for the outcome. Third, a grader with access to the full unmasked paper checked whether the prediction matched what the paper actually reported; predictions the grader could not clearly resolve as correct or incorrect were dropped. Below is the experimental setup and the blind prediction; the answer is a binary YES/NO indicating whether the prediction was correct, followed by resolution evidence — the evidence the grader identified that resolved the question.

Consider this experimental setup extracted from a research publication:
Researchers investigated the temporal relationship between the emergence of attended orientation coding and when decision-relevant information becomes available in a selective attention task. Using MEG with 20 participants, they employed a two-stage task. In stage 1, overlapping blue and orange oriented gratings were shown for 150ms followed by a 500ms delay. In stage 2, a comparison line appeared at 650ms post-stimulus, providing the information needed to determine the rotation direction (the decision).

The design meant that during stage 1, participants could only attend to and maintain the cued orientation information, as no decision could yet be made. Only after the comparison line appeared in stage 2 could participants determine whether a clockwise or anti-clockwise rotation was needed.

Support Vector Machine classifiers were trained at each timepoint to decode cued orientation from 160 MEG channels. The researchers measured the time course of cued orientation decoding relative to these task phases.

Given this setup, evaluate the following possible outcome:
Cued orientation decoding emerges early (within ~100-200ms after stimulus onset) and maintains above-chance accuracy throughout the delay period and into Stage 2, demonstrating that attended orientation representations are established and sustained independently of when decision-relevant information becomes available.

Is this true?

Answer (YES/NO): NO